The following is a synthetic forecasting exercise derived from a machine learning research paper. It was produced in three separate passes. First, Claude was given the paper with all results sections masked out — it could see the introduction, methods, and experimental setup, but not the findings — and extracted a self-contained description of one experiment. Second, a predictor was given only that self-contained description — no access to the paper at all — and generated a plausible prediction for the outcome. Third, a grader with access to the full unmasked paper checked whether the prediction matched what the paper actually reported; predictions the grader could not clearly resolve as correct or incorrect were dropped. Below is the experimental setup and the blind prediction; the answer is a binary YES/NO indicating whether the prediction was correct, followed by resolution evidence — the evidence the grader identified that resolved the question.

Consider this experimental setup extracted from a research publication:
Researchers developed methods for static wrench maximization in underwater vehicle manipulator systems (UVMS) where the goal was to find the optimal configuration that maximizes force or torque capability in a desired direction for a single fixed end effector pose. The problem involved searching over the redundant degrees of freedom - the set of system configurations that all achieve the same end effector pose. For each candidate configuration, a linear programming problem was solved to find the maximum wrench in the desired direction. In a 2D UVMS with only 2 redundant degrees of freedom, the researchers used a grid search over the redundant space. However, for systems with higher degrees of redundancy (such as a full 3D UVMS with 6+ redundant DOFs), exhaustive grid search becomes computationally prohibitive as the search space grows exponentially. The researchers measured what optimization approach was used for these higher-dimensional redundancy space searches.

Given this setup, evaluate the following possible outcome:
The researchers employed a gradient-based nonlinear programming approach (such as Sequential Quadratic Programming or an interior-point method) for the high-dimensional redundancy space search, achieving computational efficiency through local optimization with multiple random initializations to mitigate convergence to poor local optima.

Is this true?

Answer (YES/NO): NO